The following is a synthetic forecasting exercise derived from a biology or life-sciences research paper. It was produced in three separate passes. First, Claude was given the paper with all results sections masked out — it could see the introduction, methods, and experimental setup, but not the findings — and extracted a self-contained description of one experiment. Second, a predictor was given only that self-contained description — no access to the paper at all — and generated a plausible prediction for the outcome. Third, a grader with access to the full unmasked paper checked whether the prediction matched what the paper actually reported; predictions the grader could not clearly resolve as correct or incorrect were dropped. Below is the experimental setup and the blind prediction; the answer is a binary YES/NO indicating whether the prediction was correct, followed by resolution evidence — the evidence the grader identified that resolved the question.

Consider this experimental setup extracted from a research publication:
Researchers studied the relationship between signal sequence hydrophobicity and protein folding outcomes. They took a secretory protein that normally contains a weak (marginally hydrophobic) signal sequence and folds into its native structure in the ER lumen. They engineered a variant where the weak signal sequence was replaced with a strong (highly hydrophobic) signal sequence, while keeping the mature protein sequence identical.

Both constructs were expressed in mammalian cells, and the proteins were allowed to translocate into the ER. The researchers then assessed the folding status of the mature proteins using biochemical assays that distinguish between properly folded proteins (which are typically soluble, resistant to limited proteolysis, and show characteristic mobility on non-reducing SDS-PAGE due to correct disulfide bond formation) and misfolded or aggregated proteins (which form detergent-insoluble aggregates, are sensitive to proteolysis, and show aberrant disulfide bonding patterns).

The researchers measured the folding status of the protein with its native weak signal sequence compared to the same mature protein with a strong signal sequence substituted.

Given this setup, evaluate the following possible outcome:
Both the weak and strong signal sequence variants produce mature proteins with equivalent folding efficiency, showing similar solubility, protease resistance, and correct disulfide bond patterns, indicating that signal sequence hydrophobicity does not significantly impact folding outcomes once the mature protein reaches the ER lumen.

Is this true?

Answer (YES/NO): NO